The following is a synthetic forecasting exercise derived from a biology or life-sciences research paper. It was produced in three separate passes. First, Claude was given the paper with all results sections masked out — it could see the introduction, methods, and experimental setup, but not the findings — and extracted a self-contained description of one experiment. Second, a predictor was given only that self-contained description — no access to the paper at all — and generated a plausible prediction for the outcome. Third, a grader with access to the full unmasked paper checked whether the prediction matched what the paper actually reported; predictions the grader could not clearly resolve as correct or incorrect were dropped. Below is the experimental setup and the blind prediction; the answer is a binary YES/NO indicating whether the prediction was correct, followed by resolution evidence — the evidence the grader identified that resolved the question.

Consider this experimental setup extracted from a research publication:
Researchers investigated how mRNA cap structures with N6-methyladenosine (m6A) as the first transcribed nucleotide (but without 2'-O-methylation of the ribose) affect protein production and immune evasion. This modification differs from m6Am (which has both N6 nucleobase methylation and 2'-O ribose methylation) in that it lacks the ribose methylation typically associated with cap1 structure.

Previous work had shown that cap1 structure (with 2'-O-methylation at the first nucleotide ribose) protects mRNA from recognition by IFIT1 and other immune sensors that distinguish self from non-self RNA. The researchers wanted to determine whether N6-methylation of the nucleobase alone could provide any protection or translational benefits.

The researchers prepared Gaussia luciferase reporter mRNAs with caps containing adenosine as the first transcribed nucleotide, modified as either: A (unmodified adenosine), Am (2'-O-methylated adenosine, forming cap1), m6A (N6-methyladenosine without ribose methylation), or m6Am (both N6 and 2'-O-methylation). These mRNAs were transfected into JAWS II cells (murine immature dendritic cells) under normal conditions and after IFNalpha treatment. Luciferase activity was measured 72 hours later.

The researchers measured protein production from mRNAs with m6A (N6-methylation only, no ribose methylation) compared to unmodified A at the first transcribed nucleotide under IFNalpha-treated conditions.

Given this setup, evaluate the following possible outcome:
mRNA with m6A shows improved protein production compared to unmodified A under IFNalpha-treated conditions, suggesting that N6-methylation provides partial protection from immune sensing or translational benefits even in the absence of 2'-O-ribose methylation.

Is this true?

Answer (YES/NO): NO